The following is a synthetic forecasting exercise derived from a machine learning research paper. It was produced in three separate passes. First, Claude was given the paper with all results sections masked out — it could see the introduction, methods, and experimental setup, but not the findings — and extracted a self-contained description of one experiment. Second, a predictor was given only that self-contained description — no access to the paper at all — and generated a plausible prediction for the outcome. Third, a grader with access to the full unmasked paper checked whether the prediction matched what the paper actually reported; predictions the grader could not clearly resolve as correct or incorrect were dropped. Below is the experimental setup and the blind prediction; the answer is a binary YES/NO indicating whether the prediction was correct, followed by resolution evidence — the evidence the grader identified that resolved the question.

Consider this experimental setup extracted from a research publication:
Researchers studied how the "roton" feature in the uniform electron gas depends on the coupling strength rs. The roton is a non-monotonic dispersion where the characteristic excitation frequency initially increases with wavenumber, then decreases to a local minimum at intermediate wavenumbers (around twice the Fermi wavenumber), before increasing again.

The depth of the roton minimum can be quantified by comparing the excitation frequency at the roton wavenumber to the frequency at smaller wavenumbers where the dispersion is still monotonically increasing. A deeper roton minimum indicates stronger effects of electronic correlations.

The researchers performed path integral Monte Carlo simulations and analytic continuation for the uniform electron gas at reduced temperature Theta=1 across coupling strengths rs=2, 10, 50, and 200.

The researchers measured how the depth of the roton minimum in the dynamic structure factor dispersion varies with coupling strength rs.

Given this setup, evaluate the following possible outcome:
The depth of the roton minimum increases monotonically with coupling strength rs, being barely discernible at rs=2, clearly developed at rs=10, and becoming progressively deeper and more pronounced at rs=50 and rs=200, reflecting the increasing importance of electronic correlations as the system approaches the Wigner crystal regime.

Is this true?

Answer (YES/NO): YES